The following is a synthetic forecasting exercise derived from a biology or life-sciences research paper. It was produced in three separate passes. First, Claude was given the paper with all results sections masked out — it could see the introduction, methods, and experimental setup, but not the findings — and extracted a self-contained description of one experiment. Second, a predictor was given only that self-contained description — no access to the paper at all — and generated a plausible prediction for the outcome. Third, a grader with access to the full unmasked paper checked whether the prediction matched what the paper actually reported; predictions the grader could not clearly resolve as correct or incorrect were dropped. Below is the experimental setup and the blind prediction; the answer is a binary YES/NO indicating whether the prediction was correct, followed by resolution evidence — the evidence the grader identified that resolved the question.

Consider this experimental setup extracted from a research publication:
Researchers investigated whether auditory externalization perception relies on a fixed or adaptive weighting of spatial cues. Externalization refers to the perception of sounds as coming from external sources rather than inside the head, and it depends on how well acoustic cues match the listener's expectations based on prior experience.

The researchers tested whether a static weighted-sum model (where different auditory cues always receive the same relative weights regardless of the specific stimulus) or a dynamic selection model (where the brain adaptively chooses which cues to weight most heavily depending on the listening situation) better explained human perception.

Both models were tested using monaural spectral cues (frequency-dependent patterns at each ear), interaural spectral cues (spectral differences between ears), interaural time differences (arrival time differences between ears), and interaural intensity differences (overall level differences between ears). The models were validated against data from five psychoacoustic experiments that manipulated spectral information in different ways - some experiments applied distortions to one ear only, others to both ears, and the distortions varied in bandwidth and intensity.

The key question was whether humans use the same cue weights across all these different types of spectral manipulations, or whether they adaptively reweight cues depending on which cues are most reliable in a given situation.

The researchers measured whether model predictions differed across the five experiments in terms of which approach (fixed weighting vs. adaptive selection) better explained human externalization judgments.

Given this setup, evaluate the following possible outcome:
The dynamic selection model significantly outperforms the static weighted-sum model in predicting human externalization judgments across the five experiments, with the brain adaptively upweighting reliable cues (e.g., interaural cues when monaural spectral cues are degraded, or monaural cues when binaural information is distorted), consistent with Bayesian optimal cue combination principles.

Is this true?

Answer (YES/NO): NO